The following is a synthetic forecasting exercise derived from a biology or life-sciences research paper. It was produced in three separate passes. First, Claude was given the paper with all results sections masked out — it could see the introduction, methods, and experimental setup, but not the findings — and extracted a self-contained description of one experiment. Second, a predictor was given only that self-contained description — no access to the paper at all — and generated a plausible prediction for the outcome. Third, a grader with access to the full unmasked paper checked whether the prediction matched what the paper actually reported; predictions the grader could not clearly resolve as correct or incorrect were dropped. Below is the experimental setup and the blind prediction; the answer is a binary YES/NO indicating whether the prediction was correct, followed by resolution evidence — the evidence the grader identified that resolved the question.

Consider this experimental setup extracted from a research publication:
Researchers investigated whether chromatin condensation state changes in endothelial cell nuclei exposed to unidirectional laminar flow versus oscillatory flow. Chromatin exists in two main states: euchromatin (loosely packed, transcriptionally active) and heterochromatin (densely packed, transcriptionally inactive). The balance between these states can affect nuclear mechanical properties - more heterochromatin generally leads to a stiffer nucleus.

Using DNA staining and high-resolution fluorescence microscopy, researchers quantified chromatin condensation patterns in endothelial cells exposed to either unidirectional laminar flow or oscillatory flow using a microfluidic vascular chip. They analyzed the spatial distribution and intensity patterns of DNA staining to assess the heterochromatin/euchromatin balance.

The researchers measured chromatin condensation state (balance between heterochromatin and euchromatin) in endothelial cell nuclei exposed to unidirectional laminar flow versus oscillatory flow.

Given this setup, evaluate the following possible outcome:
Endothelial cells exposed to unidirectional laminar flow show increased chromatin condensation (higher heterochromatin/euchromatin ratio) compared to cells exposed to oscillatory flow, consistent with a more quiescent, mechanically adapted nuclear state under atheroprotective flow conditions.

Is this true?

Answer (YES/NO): YES